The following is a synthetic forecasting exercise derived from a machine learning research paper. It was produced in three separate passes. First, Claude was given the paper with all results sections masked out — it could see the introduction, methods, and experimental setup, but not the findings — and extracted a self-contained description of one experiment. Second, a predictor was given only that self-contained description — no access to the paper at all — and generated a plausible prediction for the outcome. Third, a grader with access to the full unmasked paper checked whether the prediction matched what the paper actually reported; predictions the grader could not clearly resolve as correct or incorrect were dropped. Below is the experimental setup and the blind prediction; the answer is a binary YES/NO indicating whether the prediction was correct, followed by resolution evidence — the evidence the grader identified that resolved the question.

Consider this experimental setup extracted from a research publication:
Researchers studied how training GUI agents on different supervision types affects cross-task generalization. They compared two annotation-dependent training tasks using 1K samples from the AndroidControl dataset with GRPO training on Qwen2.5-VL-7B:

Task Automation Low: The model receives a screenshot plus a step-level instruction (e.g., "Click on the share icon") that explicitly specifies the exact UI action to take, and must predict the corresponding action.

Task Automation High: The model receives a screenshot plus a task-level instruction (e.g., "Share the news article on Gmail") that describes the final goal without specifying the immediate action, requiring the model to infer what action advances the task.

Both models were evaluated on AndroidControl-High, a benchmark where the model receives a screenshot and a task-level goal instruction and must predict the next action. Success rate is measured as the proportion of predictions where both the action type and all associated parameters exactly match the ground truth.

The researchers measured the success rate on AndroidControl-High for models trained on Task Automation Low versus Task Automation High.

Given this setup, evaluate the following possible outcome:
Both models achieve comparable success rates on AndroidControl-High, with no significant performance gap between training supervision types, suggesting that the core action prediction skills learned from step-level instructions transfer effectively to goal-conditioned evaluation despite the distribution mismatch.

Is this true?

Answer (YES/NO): NO